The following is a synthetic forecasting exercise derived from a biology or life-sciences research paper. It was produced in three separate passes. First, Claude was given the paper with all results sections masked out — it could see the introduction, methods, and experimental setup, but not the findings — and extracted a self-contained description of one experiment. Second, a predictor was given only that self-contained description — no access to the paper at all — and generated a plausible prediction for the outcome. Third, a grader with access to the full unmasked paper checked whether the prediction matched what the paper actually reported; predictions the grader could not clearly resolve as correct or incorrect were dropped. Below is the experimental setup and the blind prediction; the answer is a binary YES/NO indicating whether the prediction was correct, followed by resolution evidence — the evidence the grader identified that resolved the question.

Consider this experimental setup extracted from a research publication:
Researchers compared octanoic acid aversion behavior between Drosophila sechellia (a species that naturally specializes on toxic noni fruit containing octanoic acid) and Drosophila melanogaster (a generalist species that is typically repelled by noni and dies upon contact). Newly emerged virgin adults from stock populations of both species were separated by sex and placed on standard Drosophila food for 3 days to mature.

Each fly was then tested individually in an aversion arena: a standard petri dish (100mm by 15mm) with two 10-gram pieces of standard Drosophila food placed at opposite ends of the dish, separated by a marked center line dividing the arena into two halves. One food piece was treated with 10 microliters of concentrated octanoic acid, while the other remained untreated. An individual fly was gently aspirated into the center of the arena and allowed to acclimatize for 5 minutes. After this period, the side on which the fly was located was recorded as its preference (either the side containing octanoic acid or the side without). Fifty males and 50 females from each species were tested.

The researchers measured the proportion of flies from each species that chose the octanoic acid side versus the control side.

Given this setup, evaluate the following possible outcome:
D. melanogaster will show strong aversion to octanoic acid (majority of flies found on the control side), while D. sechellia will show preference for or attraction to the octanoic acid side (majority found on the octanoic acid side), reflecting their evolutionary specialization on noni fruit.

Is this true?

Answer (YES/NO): YES